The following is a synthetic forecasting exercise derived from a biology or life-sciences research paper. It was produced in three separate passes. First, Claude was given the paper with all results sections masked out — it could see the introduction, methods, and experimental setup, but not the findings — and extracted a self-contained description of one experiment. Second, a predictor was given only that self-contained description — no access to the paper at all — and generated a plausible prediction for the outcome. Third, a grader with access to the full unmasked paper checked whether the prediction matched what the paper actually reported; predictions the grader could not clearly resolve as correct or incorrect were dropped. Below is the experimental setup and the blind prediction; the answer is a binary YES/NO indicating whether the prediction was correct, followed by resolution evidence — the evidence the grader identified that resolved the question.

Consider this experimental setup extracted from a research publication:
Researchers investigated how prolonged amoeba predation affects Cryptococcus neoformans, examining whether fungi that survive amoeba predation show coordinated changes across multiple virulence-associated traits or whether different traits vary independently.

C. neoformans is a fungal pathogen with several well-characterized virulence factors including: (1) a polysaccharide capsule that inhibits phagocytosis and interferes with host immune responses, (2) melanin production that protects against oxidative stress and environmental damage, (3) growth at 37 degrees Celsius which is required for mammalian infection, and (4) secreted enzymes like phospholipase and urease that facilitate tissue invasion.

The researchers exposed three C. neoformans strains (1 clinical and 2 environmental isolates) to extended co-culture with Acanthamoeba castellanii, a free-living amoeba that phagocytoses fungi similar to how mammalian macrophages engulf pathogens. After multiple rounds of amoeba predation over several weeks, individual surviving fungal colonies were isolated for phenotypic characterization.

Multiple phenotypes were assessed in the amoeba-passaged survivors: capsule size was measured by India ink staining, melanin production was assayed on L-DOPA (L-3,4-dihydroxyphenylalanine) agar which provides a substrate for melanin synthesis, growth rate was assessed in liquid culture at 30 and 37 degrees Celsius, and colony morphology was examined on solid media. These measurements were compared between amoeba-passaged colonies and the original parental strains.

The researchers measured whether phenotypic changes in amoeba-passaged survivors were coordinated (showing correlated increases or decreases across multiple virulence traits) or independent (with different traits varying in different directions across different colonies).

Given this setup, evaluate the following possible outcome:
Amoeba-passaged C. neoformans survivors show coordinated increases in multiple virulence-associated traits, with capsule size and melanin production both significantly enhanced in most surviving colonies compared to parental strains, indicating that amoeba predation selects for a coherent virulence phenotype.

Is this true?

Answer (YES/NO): NO